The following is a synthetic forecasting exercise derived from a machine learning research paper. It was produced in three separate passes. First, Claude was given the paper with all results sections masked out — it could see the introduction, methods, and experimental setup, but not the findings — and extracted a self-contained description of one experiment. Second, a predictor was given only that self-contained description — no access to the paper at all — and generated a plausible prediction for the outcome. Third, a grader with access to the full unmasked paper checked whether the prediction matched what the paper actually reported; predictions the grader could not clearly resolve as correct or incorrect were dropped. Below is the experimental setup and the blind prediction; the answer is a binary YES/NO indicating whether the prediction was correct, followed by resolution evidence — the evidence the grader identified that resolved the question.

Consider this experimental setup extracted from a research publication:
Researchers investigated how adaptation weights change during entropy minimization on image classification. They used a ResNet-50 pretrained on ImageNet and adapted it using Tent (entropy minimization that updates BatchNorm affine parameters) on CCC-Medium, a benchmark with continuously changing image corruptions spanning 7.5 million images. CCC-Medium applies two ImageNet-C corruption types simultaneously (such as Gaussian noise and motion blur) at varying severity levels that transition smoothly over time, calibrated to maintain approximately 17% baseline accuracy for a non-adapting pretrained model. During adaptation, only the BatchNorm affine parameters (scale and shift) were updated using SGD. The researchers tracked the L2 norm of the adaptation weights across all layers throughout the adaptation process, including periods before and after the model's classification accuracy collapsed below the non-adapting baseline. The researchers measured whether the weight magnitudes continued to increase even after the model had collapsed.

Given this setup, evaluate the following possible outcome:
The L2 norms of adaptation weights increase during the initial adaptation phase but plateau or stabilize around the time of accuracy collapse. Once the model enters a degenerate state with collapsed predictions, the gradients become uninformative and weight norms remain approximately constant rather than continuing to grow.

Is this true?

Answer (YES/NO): NO